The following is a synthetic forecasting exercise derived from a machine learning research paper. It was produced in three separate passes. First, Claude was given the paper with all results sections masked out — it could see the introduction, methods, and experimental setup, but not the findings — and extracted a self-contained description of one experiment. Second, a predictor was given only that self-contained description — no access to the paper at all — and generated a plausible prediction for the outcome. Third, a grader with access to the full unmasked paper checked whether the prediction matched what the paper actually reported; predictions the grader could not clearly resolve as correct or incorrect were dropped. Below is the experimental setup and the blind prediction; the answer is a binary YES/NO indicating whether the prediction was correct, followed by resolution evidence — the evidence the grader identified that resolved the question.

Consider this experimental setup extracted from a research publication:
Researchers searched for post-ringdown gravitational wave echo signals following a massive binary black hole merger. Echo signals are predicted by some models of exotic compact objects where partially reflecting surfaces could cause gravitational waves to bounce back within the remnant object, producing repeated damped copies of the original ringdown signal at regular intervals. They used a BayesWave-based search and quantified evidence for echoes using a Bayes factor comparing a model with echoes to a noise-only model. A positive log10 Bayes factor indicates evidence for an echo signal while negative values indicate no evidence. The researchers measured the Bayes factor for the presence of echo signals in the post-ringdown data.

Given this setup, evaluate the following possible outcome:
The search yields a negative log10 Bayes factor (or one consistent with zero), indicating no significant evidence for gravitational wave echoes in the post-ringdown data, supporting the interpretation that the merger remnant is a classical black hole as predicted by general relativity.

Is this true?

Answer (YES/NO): YES